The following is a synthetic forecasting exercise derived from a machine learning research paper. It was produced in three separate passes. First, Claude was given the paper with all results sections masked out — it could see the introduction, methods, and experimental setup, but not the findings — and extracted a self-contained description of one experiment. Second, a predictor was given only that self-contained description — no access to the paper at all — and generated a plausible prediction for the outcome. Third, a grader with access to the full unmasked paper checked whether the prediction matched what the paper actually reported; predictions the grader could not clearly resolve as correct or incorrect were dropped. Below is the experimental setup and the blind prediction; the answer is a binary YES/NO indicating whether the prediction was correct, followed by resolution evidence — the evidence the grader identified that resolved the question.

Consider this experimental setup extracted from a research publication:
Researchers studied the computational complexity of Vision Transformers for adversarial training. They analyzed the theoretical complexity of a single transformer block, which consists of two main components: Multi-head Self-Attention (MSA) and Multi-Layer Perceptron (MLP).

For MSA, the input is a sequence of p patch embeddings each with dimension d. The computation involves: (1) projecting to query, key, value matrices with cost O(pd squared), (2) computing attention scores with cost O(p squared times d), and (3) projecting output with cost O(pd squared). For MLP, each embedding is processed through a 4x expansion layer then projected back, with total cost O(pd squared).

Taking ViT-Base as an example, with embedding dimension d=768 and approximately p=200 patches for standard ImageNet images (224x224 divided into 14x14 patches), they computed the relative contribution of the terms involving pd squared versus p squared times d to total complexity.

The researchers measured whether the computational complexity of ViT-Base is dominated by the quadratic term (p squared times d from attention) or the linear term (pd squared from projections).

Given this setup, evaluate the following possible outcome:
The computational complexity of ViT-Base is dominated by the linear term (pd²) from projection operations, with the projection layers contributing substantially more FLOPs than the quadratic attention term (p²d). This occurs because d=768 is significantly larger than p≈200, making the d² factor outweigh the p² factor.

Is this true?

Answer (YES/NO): YES